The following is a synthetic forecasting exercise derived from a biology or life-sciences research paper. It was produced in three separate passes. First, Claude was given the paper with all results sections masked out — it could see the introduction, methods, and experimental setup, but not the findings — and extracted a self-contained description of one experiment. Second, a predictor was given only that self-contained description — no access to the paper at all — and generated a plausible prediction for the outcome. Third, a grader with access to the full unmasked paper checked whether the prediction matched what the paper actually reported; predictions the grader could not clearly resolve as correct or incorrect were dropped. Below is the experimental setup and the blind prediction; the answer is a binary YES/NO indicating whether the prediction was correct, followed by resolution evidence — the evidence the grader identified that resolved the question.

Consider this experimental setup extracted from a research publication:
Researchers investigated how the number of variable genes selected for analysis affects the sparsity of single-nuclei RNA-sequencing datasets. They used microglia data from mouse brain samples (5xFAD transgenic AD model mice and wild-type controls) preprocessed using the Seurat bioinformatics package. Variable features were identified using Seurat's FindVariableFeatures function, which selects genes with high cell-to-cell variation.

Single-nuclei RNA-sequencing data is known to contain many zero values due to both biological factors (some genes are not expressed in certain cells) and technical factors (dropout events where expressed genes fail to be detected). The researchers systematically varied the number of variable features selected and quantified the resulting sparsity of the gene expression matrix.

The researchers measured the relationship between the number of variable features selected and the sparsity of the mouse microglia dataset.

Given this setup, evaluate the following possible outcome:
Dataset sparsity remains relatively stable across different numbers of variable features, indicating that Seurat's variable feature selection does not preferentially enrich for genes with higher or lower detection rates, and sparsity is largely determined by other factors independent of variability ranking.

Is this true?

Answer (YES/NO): NO